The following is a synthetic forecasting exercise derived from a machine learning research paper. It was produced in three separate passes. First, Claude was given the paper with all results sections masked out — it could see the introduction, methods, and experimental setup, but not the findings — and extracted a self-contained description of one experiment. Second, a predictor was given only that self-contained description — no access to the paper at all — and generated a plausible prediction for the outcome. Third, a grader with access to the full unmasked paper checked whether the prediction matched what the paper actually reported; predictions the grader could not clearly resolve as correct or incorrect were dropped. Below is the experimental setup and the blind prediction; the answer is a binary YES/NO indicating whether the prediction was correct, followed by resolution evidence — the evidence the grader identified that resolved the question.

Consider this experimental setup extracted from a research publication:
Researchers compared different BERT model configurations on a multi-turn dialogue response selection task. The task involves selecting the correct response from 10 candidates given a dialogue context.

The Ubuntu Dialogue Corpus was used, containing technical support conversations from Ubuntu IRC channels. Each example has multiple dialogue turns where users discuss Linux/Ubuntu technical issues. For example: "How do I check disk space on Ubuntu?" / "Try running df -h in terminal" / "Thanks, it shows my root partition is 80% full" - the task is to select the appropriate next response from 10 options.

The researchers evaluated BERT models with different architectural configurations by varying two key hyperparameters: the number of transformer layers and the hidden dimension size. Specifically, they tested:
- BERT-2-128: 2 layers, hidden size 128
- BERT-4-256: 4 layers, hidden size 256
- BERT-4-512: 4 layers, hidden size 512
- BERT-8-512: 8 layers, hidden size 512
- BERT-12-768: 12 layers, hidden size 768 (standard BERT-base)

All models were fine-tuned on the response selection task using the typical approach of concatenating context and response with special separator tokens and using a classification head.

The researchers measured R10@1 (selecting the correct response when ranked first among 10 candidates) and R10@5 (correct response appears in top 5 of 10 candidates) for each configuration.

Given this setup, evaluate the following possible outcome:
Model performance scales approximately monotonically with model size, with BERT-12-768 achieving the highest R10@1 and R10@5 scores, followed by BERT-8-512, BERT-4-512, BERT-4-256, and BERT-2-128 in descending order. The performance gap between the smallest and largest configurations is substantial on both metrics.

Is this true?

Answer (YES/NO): NO